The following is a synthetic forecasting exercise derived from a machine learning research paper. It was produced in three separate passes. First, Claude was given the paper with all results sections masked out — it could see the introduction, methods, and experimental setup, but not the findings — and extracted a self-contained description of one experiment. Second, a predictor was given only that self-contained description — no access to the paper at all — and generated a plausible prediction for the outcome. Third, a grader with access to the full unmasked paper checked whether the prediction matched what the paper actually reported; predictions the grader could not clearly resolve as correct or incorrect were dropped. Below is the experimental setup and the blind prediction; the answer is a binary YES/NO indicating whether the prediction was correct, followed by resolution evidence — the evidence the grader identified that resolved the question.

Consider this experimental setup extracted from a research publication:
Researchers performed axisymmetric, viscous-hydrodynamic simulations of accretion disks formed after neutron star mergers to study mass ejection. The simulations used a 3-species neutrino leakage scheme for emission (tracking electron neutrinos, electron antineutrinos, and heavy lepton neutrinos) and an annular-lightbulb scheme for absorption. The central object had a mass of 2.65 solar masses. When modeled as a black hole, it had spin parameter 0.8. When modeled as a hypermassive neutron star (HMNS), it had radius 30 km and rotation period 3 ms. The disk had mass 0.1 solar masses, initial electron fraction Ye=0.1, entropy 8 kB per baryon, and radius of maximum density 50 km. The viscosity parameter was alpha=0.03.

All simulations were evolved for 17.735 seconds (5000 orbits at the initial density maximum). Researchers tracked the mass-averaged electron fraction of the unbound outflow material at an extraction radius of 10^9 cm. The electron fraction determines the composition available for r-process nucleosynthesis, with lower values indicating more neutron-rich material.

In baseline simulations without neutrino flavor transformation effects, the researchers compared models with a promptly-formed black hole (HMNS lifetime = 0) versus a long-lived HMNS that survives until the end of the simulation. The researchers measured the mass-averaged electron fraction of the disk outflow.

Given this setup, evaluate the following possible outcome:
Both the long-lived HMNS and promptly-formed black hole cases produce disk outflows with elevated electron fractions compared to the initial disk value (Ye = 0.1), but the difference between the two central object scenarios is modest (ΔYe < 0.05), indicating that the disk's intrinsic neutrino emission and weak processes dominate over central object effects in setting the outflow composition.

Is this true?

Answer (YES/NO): NO